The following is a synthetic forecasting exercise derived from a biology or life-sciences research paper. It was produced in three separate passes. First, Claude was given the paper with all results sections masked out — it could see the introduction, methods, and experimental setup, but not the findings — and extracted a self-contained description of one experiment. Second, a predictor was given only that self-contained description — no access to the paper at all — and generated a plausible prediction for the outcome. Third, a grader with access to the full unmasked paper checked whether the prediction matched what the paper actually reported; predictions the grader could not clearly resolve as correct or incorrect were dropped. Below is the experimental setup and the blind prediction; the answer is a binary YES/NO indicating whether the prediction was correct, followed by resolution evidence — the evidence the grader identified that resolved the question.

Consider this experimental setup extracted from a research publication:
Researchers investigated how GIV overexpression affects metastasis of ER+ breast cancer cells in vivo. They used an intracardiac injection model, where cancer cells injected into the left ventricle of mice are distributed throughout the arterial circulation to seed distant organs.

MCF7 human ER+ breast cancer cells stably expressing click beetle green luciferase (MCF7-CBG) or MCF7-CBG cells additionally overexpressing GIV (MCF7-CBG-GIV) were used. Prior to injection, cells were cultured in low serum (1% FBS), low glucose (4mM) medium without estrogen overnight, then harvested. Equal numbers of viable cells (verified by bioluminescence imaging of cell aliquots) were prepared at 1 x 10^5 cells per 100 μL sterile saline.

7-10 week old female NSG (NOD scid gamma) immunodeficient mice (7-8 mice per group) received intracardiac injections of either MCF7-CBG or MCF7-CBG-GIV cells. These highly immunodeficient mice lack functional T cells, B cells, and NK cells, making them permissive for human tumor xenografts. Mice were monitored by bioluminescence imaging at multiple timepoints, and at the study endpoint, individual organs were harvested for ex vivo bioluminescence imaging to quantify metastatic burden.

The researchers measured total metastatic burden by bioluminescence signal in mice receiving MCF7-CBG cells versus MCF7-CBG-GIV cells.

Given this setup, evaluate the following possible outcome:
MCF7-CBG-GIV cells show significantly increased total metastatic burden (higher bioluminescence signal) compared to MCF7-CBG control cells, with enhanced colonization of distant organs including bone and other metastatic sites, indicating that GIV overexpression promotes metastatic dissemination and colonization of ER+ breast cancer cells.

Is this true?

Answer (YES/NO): NO